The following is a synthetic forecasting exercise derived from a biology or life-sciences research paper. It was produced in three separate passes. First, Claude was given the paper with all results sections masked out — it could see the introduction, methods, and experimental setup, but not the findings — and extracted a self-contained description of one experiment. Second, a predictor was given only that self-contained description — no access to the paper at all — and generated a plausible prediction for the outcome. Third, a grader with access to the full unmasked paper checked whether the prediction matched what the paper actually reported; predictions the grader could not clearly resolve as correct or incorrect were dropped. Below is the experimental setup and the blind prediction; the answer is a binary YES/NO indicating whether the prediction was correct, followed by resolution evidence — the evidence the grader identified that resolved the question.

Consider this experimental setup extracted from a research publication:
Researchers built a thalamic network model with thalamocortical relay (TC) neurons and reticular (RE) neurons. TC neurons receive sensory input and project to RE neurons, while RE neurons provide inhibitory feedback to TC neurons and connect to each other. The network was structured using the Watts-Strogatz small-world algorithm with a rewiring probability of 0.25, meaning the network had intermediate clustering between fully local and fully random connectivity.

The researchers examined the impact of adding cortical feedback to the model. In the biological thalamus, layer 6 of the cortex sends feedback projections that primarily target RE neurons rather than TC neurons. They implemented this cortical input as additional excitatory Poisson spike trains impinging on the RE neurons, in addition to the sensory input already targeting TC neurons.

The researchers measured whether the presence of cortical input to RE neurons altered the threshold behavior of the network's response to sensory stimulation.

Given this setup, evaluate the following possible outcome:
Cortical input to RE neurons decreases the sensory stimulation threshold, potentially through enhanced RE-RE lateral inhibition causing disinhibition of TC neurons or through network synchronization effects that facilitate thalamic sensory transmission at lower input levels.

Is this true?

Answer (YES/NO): NO